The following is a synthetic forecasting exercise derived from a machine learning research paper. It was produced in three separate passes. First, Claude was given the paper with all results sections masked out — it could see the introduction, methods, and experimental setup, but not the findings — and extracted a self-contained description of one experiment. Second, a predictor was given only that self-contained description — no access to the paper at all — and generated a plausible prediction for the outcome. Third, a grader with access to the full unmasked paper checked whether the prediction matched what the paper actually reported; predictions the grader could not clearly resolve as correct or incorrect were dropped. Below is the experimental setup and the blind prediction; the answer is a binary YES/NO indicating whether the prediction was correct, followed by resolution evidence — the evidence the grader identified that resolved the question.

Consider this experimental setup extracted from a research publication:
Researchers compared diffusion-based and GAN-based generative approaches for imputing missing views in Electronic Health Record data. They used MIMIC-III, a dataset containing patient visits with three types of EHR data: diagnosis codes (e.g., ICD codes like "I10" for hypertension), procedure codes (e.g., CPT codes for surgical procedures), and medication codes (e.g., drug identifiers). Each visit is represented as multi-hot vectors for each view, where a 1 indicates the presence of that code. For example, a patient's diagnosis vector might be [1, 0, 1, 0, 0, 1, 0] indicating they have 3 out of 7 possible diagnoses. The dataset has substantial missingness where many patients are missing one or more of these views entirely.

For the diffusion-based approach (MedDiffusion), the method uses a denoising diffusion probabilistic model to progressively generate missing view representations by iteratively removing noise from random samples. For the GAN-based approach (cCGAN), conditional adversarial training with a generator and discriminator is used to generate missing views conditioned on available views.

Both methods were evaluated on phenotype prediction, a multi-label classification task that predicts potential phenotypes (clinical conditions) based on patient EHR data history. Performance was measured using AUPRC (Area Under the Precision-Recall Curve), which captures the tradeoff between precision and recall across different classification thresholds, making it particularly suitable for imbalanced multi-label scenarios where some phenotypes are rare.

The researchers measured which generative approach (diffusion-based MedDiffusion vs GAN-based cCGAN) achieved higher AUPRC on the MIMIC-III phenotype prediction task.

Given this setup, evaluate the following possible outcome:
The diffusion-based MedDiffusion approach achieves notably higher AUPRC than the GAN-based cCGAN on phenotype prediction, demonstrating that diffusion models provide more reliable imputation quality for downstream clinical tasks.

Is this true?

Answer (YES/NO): NO